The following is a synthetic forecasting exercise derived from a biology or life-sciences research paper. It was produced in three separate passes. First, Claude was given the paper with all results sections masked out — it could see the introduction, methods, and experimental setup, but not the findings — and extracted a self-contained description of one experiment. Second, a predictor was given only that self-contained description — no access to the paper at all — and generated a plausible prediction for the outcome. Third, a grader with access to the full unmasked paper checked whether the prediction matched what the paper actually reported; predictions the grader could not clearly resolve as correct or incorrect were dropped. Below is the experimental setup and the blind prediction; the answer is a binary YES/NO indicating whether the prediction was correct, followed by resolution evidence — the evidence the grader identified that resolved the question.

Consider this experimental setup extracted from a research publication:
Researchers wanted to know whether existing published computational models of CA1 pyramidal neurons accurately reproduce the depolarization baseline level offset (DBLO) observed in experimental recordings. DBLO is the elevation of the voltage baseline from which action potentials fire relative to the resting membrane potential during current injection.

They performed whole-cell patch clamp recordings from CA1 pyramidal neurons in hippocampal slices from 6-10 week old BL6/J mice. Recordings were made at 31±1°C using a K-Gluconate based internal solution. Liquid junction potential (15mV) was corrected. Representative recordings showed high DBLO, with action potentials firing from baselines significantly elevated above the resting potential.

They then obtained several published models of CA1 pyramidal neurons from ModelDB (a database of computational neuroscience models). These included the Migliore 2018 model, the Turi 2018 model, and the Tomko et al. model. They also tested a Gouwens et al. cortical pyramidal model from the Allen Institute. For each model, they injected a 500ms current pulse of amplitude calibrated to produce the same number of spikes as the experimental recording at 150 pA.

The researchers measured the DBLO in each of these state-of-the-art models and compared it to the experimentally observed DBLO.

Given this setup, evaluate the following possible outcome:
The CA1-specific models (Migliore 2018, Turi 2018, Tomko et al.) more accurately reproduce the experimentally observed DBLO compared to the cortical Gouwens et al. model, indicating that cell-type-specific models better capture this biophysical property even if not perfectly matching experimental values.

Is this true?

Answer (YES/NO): NO